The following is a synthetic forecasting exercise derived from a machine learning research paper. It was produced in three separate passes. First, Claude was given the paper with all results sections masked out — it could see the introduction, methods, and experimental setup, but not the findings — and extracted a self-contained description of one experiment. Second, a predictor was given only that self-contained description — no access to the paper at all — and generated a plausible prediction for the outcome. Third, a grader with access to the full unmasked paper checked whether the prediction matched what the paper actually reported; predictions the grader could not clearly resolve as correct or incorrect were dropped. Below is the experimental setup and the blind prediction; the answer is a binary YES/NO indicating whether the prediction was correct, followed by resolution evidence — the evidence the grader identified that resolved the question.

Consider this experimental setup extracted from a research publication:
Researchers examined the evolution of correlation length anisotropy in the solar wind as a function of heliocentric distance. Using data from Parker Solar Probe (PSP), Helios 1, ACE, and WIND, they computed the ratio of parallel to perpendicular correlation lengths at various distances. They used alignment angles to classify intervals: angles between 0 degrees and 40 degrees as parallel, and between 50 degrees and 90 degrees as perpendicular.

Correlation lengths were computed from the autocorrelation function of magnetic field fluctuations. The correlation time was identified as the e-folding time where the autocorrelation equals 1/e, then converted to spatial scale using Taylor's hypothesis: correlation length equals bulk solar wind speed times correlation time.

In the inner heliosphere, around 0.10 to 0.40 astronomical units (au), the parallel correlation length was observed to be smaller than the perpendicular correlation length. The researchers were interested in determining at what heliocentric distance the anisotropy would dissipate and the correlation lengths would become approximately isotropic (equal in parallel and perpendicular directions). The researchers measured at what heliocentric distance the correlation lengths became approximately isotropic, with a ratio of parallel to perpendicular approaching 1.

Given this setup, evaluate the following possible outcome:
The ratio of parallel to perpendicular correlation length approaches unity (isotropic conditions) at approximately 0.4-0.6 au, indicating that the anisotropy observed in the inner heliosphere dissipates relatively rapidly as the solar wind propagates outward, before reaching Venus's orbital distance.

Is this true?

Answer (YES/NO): YES